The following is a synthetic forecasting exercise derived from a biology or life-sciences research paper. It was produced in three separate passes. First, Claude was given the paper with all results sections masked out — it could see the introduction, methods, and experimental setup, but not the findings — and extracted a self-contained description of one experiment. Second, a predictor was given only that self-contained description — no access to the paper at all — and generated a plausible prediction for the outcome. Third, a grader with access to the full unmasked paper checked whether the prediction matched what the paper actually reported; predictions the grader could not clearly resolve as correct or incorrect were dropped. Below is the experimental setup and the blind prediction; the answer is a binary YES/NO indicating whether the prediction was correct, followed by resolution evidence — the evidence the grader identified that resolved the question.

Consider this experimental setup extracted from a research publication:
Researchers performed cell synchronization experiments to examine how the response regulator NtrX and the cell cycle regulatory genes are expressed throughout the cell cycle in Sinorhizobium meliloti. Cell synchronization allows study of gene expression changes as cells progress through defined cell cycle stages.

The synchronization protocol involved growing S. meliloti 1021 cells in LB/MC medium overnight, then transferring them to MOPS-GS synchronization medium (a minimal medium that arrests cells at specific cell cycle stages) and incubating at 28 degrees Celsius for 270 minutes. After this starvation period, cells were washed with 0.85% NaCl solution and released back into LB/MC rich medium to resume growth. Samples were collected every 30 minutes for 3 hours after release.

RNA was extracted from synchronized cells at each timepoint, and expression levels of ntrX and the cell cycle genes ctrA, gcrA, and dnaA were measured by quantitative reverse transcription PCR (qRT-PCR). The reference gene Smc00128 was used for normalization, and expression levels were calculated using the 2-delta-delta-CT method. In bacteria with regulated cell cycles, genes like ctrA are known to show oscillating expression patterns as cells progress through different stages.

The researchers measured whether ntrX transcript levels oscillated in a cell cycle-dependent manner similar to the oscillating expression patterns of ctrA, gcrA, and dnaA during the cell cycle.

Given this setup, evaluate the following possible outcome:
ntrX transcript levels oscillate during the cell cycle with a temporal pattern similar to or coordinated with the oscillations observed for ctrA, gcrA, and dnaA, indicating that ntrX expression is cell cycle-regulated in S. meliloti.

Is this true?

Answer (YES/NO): NO